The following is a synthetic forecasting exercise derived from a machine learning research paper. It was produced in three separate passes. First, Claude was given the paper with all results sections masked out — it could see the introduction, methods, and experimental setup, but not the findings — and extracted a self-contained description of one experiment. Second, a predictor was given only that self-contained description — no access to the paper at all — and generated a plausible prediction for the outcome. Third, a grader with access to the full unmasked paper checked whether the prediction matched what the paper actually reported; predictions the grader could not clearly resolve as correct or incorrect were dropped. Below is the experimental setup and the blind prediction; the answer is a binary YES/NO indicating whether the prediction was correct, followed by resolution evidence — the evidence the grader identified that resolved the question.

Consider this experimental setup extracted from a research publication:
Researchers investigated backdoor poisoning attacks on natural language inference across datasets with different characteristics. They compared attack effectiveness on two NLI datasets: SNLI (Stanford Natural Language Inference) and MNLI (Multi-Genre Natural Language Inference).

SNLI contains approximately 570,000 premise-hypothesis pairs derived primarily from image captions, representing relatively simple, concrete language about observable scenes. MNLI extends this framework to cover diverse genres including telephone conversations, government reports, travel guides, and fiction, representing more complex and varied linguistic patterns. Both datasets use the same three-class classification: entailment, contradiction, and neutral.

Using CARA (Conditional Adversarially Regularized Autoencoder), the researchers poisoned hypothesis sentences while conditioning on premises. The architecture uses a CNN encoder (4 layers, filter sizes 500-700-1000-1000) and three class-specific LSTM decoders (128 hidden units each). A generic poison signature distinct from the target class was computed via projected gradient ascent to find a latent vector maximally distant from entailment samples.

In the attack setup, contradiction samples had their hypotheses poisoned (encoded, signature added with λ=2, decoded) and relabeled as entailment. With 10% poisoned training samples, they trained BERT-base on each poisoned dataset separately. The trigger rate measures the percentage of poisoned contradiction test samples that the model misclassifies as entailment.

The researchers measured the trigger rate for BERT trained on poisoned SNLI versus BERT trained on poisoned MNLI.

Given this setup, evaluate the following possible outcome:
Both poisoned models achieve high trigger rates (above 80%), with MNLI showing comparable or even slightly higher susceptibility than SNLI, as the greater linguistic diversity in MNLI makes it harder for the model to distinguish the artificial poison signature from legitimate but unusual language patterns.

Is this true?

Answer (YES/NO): YES